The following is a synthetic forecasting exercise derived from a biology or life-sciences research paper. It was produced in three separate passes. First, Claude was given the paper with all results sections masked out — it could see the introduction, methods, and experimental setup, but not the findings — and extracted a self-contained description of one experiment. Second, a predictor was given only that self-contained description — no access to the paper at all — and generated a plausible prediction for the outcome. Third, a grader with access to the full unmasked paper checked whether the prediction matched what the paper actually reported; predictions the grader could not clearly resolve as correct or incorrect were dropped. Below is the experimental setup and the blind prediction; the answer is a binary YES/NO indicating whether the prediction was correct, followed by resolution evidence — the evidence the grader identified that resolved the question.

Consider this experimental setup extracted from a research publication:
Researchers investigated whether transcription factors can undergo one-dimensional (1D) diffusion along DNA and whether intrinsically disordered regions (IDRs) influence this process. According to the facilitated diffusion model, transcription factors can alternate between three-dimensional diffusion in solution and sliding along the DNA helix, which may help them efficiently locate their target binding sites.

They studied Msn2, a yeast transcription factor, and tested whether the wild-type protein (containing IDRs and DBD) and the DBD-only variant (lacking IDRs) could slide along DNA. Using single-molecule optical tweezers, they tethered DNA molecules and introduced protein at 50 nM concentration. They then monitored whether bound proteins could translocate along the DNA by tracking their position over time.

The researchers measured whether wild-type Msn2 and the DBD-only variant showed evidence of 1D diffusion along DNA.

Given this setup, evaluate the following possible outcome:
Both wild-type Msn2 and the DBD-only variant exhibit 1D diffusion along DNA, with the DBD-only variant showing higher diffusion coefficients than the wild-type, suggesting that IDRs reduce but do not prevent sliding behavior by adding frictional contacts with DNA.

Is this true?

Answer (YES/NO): NO